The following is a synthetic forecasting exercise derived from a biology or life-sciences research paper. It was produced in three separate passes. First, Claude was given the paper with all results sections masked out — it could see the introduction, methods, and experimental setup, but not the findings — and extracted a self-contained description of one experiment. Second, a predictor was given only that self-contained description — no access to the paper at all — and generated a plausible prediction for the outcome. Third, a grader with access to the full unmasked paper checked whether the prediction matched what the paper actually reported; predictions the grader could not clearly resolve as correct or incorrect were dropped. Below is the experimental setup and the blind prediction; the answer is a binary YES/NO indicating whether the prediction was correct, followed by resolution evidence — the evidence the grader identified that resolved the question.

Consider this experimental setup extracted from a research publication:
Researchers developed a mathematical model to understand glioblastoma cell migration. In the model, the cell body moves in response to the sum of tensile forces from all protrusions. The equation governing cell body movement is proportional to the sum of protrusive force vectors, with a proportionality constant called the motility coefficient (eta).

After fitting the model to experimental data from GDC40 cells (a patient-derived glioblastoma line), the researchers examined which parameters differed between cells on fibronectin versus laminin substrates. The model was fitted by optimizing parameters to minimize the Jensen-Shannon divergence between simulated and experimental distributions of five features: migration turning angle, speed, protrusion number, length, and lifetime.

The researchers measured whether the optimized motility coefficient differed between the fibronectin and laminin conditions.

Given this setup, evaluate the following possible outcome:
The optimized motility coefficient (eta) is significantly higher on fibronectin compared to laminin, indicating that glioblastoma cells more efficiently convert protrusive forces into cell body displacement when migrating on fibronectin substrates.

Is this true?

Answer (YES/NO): NO